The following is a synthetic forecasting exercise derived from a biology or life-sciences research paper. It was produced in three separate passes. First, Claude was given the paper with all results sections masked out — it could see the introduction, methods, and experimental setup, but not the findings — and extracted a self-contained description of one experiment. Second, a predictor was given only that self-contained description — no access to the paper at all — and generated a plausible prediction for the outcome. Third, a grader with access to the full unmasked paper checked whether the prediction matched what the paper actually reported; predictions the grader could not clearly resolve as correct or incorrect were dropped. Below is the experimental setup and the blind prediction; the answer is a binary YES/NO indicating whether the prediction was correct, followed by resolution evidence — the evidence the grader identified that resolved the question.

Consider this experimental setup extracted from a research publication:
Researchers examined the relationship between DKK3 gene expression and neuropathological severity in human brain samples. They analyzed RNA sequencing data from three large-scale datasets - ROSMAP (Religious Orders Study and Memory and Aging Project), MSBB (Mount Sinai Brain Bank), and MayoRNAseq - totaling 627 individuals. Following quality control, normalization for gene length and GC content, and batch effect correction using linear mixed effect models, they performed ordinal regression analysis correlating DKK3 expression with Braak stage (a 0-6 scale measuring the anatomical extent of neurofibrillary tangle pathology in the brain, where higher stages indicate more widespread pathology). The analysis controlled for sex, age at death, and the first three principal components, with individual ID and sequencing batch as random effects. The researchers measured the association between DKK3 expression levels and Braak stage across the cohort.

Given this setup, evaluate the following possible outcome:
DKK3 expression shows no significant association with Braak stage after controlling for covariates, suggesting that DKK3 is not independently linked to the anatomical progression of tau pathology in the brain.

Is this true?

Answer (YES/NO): NO